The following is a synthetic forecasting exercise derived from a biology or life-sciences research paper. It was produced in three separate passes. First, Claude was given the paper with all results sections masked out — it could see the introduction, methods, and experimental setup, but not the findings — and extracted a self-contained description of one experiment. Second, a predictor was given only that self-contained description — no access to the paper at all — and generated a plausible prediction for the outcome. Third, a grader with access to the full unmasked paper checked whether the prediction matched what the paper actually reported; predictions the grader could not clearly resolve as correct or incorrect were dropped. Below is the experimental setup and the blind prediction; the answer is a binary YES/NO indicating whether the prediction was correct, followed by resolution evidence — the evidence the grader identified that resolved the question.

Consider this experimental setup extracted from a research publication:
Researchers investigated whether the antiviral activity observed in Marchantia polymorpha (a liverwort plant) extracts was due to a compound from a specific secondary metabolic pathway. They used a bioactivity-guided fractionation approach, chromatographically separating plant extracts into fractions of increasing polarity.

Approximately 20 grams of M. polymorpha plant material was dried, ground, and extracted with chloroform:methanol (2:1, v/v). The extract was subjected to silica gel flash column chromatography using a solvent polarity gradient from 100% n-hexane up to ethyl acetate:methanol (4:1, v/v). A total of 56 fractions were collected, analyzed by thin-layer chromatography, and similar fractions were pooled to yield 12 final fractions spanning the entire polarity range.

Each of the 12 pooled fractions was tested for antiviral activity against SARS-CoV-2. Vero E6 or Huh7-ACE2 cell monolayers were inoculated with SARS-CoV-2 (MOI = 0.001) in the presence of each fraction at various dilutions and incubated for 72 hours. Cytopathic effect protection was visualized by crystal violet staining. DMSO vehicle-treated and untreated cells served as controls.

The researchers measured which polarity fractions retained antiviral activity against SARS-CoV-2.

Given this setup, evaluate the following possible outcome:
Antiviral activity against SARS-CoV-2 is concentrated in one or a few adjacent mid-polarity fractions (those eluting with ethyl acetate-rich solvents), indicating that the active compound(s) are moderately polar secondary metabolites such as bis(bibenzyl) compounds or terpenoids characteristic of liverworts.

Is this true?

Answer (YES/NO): NO